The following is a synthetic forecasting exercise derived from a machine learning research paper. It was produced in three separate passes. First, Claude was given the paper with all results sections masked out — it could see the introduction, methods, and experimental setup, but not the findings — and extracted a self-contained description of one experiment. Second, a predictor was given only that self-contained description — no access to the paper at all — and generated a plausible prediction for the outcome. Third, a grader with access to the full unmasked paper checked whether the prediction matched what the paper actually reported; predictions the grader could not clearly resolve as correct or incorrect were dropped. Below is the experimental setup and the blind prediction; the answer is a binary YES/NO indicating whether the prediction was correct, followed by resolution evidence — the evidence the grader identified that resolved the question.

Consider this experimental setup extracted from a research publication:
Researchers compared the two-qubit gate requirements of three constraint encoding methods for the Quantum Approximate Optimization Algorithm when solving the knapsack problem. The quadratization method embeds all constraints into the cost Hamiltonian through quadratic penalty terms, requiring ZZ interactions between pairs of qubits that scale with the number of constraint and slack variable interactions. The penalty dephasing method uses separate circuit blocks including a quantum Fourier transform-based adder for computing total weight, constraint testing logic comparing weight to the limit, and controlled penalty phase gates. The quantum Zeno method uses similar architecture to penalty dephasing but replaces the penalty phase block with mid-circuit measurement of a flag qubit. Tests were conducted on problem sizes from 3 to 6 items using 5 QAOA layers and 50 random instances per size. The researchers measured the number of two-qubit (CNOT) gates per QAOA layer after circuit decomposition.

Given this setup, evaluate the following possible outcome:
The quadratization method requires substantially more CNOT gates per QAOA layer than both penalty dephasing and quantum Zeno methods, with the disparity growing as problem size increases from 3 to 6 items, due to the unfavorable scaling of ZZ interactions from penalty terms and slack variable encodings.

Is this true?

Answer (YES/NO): NO